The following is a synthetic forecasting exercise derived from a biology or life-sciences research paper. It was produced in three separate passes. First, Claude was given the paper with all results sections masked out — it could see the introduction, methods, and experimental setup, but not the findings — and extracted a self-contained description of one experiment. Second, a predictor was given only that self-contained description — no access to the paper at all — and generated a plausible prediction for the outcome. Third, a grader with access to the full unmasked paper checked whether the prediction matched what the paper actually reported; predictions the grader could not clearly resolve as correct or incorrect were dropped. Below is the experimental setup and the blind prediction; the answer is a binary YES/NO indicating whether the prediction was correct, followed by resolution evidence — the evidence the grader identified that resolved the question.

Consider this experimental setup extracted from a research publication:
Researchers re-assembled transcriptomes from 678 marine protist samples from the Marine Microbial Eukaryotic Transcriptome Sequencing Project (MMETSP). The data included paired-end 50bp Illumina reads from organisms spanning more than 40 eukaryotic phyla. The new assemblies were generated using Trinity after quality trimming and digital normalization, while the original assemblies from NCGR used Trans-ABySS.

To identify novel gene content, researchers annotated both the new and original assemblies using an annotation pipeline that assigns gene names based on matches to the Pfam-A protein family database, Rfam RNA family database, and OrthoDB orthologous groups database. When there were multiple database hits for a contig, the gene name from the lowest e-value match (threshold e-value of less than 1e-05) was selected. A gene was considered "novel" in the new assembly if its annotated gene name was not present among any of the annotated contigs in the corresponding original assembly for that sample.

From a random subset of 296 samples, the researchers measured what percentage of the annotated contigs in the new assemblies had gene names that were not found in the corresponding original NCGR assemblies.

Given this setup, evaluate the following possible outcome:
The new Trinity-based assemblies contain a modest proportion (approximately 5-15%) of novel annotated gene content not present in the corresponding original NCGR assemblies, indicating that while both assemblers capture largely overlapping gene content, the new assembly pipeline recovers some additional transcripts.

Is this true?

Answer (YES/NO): YES